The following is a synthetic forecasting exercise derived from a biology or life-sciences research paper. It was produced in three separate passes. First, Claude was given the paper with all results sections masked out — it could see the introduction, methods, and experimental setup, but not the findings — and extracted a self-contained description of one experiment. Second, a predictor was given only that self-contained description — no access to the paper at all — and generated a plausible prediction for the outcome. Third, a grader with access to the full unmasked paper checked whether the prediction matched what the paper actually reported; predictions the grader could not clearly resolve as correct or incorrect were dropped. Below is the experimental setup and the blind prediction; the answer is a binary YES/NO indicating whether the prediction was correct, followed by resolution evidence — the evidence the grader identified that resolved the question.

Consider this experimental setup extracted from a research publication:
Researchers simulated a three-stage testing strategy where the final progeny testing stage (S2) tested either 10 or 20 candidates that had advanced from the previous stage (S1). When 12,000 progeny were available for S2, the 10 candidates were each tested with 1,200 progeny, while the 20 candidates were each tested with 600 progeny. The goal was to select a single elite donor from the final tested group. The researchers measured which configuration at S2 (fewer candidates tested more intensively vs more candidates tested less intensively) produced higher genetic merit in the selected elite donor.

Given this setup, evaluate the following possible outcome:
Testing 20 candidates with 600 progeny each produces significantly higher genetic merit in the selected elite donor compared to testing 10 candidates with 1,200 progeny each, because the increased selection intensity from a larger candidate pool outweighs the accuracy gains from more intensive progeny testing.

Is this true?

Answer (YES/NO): YES